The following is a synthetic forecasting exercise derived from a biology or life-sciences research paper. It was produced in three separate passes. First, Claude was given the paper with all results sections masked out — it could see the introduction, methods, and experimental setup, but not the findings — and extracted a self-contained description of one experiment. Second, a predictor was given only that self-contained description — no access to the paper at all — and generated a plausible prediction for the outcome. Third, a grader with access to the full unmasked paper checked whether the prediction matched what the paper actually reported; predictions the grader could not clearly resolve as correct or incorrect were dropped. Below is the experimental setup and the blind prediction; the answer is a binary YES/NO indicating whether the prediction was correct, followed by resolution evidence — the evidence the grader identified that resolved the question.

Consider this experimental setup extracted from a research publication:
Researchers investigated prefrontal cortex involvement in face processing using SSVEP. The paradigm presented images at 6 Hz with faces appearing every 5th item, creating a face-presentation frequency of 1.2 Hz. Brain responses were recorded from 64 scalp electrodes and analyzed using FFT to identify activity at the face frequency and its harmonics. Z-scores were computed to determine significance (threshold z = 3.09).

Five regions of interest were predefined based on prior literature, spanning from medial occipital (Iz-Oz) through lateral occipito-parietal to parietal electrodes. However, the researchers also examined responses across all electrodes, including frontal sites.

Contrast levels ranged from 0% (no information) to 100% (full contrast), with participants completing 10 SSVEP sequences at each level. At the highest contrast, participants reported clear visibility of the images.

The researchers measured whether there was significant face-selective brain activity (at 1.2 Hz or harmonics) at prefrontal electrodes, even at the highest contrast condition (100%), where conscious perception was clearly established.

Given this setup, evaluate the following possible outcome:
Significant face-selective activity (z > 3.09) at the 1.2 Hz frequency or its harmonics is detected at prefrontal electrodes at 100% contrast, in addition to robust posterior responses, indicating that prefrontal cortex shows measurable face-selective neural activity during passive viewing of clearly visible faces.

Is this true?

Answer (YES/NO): NO